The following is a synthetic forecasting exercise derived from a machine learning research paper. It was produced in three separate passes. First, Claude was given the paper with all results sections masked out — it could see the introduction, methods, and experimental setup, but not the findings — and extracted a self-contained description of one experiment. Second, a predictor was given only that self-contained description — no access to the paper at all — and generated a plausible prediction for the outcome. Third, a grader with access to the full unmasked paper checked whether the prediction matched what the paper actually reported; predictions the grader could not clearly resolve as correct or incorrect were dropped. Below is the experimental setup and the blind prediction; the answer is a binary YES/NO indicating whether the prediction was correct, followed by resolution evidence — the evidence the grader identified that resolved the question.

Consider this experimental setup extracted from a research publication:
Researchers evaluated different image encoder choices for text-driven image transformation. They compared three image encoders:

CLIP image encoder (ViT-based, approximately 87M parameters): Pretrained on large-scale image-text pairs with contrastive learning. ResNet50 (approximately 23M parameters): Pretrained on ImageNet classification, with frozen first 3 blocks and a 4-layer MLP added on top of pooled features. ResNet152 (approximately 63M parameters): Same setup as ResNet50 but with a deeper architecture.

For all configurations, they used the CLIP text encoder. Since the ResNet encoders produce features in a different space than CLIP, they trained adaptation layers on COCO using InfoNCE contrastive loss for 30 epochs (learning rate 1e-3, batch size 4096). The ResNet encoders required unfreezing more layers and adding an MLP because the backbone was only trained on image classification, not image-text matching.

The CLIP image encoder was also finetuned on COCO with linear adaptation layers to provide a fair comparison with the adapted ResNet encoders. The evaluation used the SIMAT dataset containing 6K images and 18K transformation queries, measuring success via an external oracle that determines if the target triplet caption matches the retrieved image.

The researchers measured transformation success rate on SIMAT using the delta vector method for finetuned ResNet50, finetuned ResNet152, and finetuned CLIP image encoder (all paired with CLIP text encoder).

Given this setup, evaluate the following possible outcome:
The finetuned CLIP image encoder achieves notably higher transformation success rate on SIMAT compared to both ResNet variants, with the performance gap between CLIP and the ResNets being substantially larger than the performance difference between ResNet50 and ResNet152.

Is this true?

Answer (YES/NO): NO